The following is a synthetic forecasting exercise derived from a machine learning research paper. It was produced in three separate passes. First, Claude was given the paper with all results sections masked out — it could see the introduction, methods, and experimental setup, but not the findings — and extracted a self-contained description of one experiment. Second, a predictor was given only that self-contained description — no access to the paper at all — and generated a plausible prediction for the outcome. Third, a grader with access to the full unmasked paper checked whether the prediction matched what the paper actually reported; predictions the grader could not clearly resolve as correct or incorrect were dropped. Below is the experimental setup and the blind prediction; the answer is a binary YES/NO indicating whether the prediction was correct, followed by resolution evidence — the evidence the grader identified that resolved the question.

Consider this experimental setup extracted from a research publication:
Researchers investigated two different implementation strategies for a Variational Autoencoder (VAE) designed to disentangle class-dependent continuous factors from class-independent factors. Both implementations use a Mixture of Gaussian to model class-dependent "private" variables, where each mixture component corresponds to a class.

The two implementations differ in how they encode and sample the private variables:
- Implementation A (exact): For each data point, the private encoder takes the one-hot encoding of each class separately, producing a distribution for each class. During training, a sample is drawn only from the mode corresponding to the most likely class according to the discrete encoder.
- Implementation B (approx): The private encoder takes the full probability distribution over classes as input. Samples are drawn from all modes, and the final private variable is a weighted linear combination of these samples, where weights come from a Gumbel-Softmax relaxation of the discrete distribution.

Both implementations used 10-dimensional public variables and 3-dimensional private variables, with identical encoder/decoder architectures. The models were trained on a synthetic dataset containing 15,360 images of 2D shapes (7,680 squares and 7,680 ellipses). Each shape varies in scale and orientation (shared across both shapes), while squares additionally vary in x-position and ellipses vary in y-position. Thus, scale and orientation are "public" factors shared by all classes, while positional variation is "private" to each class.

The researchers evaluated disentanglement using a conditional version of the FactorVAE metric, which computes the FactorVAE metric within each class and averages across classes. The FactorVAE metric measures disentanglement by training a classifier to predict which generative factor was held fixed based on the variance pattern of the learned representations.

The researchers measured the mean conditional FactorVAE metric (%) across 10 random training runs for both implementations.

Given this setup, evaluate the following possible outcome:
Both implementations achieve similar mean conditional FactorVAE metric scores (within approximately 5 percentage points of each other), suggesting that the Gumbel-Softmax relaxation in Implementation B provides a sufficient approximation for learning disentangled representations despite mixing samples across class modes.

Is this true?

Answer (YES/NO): YES